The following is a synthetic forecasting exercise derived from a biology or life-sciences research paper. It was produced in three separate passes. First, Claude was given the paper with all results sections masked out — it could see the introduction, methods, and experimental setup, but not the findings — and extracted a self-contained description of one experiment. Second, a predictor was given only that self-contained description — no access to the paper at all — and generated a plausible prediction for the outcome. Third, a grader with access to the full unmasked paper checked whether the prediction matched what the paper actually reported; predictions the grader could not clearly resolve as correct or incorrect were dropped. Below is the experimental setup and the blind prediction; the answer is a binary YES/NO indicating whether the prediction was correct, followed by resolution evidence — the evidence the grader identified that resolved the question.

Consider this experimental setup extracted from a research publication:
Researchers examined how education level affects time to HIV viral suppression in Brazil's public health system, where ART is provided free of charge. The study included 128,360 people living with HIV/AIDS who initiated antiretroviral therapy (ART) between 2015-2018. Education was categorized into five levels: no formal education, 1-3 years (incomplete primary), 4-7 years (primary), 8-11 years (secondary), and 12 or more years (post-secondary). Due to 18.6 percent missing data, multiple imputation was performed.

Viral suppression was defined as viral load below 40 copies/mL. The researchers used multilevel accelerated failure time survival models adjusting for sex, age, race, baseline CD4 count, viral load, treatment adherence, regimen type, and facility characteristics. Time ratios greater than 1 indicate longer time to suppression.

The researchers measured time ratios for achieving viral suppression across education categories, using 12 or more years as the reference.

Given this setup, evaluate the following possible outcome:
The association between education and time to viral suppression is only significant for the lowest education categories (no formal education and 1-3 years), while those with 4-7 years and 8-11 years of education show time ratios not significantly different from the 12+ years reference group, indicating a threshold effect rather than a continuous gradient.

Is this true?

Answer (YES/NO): NO